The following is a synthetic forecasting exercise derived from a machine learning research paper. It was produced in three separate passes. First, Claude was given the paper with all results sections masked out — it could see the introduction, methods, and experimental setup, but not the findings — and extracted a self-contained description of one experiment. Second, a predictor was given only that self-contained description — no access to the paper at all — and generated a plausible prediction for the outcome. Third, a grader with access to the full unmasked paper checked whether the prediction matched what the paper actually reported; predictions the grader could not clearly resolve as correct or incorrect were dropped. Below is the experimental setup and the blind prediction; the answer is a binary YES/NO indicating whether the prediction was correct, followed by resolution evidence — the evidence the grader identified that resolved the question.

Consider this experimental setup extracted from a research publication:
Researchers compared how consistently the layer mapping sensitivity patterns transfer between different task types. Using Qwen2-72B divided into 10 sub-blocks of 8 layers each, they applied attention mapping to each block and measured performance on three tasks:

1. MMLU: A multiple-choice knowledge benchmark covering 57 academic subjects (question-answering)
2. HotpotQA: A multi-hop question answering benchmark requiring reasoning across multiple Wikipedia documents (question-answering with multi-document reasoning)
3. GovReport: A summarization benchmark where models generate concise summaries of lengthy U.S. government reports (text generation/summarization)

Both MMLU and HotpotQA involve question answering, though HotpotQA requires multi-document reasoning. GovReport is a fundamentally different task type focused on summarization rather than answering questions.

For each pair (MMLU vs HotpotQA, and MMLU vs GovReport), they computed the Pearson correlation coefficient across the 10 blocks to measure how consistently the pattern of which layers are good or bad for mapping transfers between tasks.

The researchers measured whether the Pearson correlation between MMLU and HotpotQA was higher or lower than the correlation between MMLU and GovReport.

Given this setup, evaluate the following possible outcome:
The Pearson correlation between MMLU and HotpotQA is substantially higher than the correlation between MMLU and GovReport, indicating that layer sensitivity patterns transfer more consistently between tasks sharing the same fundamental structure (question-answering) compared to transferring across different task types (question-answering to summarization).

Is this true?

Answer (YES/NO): NO